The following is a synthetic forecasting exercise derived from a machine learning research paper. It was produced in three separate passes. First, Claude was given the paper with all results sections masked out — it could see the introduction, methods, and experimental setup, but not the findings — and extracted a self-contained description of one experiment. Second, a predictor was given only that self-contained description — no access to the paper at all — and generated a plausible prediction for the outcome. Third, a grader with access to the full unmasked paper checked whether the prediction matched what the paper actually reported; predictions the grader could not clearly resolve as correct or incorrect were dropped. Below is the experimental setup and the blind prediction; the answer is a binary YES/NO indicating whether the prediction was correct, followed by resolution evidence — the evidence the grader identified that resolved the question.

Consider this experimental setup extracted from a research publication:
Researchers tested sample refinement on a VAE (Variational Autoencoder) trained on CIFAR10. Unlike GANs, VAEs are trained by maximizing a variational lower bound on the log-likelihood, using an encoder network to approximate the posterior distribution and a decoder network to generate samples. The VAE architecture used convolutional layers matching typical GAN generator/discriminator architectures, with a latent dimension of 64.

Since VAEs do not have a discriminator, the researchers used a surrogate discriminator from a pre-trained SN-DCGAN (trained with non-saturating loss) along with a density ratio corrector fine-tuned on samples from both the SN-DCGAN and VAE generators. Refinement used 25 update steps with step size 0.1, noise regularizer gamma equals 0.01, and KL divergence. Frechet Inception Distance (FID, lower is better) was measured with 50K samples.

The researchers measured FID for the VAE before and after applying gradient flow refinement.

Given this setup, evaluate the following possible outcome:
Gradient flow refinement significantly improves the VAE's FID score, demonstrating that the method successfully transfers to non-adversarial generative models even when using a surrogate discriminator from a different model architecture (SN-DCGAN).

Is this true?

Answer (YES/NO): YES